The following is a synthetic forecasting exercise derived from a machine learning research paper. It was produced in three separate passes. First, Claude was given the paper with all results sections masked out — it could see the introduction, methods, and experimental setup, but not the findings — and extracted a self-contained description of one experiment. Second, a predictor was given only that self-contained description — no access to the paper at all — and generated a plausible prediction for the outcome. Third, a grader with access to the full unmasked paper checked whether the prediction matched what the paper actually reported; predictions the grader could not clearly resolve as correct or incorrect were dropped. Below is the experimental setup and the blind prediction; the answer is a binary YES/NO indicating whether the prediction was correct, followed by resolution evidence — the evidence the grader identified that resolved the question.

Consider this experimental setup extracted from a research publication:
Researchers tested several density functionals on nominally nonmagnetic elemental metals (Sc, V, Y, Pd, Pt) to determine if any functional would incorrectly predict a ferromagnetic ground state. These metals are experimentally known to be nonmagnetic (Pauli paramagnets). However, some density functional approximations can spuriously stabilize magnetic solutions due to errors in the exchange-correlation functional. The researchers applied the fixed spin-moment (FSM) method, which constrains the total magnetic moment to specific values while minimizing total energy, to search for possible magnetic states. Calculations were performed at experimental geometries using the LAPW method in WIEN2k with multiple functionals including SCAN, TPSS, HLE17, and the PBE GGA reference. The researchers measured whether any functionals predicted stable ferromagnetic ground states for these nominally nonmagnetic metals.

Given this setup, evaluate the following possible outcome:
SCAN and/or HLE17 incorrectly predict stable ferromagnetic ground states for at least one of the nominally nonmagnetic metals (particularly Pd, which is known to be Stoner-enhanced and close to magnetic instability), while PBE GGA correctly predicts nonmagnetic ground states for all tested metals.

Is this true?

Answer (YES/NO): NO